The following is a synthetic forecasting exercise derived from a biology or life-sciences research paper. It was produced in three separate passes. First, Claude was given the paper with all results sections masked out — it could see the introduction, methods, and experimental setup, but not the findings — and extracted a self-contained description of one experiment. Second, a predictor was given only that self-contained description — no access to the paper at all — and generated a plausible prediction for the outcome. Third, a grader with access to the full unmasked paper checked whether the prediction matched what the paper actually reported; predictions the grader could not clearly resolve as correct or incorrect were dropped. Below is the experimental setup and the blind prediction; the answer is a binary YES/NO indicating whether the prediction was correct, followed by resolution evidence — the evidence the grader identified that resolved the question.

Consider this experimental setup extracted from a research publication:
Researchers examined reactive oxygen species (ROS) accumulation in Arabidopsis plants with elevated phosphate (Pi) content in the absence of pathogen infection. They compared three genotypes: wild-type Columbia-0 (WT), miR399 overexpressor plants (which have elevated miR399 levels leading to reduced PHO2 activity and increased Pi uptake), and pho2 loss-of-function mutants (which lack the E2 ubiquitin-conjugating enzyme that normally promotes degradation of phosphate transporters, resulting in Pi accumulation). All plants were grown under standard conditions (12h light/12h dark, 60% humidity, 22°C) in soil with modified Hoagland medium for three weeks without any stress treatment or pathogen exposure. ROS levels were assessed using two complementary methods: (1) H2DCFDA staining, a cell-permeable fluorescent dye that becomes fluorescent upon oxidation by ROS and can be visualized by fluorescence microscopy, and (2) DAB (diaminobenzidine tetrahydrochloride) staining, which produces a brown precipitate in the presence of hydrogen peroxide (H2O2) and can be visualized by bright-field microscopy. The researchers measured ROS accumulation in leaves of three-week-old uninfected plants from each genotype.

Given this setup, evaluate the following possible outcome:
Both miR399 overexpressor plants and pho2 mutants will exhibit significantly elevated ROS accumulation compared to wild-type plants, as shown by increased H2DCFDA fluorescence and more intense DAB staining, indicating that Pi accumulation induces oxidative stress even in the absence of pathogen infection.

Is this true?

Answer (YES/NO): YES